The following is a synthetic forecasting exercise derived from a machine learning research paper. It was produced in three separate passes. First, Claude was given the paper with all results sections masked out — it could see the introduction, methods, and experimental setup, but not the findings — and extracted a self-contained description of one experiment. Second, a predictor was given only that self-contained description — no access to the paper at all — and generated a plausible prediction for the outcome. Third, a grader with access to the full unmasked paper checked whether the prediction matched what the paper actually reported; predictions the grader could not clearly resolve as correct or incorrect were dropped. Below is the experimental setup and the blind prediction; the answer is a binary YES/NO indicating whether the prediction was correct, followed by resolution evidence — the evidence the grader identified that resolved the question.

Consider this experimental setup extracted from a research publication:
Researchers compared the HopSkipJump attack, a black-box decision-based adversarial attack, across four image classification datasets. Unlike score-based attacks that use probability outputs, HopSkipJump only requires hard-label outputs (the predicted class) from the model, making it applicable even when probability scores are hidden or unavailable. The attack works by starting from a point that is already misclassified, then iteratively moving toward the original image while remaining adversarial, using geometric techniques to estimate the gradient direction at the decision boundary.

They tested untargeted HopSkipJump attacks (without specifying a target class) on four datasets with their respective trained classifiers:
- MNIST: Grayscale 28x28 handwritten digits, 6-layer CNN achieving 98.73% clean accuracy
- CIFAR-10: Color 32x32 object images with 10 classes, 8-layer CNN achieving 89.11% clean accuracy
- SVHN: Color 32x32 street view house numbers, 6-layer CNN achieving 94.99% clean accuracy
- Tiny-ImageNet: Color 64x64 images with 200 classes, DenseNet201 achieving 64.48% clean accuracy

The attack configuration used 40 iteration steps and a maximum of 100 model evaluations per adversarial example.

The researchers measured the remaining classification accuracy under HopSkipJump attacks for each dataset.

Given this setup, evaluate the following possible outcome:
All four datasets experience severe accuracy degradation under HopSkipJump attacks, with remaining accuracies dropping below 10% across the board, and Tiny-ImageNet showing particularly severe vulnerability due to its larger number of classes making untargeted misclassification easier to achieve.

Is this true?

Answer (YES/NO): NO